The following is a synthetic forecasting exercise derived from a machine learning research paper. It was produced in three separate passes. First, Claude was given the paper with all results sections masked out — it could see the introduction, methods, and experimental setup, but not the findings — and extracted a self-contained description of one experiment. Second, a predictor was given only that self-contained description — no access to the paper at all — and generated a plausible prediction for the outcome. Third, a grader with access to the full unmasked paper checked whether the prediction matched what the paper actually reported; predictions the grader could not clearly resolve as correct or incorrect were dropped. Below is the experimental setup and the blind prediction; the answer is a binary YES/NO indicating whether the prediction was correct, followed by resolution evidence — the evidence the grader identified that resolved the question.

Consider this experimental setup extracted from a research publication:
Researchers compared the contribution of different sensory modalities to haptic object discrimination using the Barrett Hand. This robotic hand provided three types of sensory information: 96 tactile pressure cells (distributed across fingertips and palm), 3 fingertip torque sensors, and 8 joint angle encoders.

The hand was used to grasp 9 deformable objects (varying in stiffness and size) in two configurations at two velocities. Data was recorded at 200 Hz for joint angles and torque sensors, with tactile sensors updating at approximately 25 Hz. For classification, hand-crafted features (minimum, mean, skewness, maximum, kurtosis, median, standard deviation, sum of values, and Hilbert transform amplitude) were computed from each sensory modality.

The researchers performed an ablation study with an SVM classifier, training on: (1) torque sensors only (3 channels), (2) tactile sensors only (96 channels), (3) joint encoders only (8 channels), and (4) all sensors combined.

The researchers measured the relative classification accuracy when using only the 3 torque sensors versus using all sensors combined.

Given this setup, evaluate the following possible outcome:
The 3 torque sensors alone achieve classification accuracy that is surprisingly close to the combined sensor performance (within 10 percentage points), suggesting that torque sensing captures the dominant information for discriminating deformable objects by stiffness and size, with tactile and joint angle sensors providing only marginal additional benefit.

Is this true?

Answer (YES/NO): NO